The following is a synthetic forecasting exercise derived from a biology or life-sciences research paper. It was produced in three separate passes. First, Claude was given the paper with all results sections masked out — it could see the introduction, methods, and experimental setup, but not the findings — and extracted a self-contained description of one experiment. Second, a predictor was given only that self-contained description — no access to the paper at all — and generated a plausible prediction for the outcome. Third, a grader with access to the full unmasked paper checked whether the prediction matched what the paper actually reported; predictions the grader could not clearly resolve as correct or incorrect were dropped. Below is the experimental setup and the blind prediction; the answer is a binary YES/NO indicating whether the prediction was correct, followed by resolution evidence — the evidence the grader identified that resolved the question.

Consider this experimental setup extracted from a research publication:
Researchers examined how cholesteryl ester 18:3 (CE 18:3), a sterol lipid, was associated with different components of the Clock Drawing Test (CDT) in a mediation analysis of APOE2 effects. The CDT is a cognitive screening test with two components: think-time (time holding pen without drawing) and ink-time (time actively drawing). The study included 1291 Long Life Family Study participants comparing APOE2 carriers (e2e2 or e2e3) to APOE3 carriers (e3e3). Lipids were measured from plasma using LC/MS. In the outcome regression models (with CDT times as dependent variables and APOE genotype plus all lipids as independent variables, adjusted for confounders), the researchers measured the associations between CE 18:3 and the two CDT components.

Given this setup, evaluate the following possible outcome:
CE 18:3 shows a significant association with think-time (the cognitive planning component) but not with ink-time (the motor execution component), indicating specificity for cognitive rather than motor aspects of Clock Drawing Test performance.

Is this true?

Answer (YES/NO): YES